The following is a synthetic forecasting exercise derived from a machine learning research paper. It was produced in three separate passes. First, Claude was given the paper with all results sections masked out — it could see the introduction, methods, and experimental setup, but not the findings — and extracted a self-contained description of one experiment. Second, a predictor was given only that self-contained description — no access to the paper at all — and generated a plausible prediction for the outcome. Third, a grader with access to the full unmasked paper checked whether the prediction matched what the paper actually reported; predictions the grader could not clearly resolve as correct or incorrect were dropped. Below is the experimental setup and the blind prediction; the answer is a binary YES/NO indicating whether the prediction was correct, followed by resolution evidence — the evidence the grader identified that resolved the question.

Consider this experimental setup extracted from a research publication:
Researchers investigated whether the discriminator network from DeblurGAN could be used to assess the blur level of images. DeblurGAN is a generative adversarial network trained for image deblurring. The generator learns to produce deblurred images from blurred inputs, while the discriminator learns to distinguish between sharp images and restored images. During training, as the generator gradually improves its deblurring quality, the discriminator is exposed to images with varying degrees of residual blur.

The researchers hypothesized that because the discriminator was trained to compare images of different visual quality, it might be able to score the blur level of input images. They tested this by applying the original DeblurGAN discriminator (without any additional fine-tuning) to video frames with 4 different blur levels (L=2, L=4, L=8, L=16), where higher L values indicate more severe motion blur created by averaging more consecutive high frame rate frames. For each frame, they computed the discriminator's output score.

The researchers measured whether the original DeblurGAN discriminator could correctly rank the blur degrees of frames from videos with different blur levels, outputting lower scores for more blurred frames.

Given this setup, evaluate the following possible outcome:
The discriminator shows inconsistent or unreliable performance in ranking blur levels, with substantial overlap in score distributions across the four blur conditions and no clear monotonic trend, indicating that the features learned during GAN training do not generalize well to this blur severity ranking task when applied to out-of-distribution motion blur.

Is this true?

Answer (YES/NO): NO